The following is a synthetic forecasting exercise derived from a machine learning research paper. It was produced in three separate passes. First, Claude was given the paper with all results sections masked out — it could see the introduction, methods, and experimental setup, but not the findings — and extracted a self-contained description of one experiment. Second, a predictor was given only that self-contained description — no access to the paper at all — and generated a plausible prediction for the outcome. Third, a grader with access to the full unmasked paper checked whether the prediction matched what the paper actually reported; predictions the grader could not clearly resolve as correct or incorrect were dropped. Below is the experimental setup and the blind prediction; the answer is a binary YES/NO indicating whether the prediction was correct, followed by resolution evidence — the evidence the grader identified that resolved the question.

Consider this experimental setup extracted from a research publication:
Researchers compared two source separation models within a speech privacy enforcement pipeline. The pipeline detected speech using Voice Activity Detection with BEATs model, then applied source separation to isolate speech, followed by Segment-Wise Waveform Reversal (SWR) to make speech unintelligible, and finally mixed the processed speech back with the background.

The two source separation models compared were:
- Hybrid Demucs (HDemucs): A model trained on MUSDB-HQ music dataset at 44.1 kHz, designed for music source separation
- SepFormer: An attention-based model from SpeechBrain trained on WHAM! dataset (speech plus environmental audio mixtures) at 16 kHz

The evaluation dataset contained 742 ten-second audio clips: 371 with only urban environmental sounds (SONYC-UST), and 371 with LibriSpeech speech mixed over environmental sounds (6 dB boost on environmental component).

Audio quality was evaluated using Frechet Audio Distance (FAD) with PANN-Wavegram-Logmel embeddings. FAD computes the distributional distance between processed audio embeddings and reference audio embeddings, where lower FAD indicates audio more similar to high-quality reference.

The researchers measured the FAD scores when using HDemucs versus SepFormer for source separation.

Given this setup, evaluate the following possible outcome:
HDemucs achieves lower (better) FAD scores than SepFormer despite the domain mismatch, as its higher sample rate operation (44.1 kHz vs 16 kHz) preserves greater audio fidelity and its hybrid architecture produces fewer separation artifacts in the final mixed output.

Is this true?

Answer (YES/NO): YES